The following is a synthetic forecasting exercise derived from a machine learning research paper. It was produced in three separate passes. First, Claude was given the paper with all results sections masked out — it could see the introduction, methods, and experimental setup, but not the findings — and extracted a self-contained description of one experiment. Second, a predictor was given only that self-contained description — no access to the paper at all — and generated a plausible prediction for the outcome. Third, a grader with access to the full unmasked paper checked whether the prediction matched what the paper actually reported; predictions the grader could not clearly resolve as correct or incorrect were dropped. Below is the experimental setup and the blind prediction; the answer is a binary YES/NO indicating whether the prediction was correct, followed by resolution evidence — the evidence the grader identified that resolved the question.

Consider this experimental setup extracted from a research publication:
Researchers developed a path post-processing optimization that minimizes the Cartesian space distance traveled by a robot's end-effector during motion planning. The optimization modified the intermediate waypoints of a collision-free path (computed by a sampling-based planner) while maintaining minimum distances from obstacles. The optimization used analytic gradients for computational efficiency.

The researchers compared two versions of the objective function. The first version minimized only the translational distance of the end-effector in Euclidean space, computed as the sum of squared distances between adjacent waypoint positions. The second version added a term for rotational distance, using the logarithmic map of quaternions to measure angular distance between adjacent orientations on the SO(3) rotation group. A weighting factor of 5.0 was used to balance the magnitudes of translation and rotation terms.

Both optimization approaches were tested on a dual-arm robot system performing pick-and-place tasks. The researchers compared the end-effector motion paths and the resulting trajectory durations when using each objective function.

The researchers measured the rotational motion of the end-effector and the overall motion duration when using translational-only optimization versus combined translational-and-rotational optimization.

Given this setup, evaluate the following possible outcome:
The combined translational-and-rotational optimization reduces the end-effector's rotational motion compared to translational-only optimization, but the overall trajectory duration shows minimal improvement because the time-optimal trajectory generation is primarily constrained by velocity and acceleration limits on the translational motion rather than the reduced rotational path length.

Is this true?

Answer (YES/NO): NO